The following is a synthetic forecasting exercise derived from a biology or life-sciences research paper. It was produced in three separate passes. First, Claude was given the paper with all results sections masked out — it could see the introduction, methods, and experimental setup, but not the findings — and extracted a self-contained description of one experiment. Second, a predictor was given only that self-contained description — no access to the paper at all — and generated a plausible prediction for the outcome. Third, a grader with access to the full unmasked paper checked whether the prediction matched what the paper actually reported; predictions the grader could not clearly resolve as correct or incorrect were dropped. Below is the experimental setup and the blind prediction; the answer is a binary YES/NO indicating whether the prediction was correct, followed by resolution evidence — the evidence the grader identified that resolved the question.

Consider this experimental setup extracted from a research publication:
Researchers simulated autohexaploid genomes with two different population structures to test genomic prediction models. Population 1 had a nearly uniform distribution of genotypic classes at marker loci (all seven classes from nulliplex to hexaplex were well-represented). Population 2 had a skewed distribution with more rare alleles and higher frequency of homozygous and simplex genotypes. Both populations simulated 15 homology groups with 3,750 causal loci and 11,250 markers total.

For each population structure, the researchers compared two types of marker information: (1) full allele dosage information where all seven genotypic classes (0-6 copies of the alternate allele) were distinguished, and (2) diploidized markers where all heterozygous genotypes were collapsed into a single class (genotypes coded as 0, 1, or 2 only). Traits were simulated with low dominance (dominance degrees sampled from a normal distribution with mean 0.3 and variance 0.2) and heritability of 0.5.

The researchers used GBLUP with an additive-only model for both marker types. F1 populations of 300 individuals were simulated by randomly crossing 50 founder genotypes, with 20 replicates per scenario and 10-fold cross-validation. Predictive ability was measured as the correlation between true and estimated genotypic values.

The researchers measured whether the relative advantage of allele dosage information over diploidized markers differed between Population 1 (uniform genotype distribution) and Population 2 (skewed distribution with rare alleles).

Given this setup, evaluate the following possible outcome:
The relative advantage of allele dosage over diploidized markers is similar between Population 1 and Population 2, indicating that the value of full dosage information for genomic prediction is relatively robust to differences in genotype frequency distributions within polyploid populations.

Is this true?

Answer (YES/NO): NO